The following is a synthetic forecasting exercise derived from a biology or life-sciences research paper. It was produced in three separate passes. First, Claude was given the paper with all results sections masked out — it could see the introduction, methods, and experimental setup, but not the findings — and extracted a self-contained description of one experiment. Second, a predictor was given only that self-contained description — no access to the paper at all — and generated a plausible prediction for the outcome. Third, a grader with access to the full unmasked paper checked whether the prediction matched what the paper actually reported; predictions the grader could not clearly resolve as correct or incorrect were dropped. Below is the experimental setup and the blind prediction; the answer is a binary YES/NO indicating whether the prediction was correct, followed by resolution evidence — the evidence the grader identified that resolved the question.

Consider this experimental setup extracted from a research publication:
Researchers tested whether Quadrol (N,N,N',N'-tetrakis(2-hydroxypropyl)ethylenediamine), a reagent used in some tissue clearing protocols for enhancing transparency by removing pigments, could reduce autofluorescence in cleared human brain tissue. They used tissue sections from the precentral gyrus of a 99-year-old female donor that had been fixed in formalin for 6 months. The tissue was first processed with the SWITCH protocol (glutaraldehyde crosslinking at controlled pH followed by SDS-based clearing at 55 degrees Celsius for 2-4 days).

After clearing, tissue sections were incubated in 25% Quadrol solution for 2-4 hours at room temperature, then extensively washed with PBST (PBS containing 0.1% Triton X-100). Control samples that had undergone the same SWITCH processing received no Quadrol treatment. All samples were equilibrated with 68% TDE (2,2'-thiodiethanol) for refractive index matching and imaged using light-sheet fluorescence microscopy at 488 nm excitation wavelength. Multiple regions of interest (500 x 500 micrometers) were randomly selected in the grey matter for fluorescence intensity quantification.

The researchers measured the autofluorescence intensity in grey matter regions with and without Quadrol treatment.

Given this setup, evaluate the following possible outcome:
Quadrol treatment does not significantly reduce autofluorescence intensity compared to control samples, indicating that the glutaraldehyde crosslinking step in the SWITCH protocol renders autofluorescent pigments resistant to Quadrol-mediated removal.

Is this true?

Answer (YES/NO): NO